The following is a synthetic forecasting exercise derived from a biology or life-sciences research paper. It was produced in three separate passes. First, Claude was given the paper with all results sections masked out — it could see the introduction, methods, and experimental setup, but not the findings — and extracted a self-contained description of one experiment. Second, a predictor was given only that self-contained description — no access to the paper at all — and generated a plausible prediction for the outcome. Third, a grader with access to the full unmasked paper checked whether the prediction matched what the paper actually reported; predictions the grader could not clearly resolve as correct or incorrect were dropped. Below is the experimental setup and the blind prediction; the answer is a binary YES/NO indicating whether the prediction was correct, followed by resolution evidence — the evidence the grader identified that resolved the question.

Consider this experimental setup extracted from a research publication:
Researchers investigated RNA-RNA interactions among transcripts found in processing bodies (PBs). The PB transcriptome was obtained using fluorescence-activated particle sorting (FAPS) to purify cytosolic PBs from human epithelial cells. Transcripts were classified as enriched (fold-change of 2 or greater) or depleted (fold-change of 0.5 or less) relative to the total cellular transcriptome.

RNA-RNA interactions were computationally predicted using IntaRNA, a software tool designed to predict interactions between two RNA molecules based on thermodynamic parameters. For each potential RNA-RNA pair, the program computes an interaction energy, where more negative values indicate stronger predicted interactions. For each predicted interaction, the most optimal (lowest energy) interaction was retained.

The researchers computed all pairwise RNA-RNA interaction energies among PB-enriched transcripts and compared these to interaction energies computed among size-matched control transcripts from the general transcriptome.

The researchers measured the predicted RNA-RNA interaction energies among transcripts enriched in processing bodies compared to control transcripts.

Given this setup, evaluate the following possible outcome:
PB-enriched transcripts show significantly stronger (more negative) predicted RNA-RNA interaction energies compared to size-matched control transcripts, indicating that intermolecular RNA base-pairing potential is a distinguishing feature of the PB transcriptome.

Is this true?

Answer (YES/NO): YES